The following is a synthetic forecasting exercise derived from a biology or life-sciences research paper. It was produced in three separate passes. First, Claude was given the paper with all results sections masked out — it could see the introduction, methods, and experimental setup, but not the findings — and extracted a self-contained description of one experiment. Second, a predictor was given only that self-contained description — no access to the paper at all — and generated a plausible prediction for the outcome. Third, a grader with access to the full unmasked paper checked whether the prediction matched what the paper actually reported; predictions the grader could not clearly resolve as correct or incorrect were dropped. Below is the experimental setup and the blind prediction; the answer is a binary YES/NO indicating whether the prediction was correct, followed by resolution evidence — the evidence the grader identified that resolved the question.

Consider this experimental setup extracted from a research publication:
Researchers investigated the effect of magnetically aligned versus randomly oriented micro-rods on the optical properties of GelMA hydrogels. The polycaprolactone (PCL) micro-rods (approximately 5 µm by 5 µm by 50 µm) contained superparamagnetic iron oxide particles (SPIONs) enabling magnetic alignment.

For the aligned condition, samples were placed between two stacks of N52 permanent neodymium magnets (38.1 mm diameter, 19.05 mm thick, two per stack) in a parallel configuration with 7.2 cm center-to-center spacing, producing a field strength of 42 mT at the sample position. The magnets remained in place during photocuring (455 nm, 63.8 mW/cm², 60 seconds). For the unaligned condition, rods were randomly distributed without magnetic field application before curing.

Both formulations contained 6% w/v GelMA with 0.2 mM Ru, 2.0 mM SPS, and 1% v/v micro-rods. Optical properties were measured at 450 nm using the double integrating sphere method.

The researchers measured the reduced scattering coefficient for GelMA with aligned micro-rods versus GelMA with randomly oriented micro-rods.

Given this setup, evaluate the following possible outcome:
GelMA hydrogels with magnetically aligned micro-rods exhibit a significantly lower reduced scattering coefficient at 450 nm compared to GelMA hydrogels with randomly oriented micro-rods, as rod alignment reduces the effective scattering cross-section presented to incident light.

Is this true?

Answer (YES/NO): NO